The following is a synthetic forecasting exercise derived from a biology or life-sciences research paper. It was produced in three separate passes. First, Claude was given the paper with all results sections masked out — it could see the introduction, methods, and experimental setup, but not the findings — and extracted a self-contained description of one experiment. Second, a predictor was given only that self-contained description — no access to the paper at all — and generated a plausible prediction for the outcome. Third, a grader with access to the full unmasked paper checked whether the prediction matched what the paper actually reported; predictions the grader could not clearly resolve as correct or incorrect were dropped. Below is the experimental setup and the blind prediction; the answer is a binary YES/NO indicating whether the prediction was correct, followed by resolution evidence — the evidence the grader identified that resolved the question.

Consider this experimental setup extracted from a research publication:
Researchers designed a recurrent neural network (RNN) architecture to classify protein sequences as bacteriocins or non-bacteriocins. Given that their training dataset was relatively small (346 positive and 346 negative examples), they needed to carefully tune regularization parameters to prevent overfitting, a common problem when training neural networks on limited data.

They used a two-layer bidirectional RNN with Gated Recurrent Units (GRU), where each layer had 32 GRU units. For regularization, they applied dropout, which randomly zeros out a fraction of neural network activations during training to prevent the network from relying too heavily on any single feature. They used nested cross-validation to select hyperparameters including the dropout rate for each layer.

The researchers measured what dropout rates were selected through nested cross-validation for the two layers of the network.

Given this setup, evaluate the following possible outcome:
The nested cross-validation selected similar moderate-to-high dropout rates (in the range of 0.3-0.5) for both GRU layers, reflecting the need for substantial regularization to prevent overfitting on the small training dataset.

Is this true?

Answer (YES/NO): NO